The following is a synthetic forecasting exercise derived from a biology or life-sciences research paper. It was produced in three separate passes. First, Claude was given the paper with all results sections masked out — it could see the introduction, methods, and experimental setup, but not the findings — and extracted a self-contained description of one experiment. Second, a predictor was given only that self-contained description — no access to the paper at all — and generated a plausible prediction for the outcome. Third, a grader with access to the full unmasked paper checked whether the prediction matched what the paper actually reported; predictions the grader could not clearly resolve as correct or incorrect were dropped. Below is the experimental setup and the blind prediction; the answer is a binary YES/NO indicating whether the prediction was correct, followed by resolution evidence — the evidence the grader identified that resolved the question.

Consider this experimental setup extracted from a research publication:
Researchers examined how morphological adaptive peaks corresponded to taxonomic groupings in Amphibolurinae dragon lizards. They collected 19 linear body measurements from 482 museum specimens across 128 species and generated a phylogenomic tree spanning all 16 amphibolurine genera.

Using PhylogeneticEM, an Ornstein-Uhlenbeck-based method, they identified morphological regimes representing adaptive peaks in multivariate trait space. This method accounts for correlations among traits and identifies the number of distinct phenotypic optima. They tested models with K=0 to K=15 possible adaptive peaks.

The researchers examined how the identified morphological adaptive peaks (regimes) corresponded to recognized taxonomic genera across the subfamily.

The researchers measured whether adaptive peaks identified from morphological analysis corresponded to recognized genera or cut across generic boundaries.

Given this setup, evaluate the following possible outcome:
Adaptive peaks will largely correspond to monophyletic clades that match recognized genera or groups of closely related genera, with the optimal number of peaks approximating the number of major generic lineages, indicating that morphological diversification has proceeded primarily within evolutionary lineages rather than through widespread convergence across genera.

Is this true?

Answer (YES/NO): NO